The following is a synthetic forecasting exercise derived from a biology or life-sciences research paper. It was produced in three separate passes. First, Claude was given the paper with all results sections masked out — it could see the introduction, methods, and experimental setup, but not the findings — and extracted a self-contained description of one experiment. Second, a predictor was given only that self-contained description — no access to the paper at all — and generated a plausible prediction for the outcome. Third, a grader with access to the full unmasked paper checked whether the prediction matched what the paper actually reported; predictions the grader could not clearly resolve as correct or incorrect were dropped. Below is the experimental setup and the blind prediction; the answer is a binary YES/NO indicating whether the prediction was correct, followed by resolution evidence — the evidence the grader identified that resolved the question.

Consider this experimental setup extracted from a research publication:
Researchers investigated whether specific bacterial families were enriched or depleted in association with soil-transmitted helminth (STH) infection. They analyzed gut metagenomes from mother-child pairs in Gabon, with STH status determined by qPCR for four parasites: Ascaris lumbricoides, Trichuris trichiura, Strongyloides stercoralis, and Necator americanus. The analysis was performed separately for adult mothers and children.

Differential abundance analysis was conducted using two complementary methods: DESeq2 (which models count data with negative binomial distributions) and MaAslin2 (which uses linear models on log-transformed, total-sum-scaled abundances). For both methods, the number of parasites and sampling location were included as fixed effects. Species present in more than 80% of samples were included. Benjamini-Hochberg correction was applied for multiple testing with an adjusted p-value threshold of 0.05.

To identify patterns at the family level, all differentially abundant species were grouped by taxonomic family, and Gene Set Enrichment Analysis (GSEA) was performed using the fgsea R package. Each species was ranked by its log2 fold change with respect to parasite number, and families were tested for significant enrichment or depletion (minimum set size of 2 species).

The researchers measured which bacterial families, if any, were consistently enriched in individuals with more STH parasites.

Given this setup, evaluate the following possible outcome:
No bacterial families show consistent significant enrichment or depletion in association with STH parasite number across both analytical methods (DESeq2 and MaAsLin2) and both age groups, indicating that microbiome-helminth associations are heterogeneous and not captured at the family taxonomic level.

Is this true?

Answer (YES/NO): NO